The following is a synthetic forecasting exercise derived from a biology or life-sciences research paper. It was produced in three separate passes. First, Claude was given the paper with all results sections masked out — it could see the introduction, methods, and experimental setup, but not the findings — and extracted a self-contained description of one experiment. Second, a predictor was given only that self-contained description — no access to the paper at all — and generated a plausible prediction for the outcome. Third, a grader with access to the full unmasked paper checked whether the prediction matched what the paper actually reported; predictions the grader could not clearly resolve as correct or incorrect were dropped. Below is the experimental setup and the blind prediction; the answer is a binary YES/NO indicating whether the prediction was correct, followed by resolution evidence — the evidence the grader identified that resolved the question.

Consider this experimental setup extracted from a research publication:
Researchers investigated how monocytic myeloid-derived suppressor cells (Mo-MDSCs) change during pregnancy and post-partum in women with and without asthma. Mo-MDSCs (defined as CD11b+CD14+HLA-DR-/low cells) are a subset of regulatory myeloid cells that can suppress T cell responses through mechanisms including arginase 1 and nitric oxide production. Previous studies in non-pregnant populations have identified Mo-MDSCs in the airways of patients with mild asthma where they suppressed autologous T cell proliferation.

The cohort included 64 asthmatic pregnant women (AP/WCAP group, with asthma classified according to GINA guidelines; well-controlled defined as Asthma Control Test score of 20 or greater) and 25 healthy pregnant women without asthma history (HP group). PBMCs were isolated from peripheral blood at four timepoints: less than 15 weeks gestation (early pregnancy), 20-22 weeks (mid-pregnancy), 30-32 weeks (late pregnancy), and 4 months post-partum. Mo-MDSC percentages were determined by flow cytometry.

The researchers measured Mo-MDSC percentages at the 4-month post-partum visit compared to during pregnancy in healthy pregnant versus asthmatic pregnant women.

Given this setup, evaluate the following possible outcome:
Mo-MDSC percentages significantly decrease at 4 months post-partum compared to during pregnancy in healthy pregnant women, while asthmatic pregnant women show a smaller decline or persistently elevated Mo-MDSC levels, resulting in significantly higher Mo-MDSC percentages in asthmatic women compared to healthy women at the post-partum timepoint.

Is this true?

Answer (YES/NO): NO